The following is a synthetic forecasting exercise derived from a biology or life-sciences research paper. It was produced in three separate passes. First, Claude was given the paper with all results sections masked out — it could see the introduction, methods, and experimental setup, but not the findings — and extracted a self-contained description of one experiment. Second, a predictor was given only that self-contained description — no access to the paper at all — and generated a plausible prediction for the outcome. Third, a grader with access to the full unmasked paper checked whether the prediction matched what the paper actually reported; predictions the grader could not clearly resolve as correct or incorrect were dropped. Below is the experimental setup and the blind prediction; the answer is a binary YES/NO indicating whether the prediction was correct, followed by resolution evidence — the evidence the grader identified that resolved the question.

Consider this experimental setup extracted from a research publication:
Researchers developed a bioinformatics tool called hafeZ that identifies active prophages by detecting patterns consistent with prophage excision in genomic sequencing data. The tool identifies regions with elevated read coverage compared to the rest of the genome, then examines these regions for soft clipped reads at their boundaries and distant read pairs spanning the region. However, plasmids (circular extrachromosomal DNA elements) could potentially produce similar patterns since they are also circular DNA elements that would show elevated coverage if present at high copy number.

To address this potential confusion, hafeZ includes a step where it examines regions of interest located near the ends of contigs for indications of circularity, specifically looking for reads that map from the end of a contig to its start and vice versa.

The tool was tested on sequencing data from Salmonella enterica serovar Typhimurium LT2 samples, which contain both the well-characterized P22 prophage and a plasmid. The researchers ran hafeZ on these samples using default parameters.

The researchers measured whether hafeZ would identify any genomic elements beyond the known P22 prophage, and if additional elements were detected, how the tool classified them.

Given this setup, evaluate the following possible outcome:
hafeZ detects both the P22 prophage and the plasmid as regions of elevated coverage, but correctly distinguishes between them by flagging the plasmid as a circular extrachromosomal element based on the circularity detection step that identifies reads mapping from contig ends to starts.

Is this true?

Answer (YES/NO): YES